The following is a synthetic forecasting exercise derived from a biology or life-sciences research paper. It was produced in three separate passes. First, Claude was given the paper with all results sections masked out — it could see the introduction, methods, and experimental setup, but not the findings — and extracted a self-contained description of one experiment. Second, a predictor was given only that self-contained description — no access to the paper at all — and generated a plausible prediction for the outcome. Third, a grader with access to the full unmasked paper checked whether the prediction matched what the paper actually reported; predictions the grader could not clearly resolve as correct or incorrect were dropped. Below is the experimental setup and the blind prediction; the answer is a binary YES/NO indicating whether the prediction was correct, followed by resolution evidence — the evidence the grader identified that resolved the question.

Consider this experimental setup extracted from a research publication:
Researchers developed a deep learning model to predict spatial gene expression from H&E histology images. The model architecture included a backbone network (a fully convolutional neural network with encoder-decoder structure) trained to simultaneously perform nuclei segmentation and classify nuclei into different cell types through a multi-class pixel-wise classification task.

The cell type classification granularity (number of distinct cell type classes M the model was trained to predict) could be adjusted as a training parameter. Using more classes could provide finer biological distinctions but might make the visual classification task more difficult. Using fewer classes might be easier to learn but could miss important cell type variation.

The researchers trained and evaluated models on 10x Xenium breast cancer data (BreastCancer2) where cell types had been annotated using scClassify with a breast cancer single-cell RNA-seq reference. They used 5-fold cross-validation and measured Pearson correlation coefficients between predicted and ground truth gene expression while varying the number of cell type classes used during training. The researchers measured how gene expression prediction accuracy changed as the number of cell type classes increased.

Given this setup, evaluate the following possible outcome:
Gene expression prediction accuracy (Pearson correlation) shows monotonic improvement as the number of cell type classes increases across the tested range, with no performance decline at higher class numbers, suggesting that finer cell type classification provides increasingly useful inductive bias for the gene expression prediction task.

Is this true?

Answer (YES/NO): NO